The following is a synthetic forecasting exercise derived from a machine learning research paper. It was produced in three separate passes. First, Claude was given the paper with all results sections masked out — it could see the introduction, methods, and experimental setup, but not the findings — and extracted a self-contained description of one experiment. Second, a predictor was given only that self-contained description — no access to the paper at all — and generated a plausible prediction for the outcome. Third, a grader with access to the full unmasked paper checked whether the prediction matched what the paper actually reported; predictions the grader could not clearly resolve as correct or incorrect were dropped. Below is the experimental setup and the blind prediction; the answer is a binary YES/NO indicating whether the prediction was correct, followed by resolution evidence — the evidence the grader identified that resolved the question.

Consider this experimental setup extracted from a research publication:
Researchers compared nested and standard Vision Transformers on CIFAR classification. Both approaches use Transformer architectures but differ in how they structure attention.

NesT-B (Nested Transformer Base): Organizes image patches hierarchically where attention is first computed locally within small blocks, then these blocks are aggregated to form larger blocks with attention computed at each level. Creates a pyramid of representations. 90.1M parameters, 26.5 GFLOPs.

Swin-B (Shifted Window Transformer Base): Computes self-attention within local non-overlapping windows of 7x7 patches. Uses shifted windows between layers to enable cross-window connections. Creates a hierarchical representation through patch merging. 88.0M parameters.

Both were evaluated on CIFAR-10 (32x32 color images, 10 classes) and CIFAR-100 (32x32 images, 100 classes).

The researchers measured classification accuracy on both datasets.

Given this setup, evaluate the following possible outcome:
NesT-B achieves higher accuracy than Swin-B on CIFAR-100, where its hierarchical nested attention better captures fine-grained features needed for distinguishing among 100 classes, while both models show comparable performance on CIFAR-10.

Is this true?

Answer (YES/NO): NO